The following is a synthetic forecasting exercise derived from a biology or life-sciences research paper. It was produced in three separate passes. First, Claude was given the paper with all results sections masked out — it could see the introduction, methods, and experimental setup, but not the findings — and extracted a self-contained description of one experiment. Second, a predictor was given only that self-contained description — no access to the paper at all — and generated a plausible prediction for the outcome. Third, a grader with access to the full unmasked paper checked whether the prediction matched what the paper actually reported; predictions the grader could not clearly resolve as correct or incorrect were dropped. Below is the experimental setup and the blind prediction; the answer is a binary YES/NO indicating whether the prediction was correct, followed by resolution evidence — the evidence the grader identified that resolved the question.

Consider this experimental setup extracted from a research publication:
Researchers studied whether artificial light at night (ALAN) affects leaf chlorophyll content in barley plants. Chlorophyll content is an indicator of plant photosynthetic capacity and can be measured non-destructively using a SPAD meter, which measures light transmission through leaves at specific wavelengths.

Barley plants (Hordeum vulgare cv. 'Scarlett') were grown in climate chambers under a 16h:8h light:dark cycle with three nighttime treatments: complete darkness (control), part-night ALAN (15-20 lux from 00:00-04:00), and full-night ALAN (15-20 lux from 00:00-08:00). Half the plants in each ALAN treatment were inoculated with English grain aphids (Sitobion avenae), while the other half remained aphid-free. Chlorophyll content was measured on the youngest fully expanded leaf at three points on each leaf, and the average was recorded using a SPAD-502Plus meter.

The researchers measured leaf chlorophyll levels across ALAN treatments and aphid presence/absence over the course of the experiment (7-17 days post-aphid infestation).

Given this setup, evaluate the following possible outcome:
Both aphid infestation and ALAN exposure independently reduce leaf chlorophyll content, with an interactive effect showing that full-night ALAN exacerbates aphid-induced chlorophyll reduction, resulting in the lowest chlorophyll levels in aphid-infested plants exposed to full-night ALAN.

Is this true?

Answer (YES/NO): NO